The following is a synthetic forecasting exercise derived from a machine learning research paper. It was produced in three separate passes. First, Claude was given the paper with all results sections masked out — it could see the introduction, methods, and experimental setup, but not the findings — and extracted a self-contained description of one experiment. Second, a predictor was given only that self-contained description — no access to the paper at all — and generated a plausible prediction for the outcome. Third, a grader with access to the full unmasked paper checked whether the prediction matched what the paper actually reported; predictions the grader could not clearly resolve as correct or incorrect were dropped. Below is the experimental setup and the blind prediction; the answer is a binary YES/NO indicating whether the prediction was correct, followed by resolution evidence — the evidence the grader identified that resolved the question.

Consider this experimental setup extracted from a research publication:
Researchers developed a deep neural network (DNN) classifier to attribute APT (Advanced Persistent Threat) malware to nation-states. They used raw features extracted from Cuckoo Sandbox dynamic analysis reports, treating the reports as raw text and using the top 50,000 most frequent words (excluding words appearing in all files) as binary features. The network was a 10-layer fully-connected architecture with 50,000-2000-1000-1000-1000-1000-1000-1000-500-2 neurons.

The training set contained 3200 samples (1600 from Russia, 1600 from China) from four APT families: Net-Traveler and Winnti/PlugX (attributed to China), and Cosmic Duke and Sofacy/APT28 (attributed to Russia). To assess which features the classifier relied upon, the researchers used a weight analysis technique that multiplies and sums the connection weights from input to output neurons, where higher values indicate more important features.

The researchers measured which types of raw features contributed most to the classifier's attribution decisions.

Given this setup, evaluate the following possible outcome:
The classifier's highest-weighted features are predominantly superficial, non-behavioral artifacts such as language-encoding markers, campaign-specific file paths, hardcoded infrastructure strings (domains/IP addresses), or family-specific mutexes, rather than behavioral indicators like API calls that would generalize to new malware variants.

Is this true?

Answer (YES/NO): NO